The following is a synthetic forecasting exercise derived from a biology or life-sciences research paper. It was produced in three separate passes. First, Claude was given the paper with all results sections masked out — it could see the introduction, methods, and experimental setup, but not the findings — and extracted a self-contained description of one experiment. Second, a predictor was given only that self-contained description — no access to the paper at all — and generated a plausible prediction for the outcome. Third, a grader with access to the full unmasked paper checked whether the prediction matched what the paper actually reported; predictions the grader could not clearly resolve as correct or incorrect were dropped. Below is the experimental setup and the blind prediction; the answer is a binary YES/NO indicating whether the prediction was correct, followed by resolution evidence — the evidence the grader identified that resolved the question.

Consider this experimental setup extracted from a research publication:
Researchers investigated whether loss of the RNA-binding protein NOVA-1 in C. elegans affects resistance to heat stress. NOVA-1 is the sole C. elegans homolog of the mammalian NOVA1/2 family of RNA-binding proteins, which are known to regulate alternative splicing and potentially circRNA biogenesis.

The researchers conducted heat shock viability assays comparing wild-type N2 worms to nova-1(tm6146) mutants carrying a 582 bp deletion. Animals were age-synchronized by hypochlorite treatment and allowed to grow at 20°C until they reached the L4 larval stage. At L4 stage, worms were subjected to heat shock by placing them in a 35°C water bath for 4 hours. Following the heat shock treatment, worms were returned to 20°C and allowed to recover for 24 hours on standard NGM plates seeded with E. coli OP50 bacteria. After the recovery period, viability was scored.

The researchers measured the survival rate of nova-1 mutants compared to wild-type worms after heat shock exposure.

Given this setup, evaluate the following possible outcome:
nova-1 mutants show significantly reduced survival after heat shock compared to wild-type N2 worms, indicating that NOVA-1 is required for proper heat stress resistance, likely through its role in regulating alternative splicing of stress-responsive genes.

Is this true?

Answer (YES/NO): NO